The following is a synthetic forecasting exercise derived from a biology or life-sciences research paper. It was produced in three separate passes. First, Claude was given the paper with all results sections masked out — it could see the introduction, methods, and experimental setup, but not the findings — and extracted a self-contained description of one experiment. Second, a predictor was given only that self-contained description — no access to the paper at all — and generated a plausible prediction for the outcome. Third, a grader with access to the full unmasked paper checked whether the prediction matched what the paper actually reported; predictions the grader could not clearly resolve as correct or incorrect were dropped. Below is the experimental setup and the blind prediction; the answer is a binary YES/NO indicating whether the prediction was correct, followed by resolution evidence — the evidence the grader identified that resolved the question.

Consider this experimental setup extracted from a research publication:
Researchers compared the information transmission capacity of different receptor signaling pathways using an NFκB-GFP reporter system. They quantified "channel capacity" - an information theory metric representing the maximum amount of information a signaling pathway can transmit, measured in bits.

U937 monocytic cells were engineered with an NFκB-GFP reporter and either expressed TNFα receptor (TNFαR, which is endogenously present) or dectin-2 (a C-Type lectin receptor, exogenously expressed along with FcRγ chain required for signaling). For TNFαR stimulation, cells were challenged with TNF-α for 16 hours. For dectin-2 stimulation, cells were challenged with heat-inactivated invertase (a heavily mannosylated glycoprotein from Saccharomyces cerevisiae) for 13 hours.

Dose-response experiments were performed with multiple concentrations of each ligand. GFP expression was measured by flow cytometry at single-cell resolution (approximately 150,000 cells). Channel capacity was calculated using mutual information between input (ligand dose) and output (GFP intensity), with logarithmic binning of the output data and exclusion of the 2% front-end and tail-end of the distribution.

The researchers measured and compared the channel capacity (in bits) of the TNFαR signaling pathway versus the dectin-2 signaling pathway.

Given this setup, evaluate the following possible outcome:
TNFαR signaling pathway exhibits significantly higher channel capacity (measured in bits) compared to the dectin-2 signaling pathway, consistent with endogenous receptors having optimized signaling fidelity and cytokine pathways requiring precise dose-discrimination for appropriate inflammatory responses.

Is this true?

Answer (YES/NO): YES